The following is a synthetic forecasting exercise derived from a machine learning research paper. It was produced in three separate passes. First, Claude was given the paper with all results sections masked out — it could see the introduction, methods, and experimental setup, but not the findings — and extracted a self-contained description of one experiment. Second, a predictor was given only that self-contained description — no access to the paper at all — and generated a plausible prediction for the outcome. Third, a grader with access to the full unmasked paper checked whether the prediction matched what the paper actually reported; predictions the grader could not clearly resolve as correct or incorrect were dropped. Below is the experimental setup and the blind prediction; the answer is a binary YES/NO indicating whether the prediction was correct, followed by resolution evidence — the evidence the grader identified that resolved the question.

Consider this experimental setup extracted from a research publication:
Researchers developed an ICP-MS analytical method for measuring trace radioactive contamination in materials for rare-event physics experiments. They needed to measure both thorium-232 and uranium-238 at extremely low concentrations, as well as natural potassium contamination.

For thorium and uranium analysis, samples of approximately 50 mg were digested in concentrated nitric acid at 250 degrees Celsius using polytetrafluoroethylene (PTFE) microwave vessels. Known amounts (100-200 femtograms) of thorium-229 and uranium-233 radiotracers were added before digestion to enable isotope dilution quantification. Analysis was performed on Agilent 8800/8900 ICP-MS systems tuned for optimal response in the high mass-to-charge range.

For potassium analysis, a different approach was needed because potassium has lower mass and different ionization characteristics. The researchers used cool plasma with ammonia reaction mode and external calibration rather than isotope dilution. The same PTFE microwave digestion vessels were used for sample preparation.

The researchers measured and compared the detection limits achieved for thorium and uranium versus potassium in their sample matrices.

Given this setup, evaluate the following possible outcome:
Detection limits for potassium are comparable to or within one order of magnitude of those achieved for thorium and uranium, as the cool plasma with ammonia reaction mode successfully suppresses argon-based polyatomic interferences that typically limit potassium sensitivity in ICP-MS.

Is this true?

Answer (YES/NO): NO